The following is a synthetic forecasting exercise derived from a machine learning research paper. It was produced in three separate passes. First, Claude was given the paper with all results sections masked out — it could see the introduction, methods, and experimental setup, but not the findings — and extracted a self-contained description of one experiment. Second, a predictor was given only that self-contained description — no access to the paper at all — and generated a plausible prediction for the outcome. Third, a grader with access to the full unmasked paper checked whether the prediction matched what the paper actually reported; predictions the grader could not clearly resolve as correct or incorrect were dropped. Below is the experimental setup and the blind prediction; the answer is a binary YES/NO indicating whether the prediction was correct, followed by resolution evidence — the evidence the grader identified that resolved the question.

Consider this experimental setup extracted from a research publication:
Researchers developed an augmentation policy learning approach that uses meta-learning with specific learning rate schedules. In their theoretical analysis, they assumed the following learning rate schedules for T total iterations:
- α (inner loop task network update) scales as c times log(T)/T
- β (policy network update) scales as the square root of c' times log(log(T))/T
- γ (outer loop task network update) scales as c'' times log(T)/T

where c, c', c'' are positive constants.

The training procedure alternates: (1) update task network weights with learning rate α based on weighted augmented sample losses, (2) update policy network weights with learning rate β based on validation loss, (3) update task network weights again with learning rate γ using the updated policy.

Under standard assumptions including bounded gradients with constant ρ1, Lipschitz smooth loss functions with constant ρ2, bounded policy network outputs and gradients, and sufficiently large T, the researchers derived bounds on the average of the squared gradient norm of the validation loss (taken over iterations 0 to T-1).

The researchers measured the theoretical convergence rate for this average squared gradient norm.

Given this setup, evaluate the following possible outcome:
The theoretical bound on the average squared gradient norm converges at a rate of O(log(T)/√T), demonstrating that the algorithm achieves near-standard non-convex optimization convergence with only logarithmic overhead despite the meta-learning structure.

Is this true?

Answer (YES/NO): NO